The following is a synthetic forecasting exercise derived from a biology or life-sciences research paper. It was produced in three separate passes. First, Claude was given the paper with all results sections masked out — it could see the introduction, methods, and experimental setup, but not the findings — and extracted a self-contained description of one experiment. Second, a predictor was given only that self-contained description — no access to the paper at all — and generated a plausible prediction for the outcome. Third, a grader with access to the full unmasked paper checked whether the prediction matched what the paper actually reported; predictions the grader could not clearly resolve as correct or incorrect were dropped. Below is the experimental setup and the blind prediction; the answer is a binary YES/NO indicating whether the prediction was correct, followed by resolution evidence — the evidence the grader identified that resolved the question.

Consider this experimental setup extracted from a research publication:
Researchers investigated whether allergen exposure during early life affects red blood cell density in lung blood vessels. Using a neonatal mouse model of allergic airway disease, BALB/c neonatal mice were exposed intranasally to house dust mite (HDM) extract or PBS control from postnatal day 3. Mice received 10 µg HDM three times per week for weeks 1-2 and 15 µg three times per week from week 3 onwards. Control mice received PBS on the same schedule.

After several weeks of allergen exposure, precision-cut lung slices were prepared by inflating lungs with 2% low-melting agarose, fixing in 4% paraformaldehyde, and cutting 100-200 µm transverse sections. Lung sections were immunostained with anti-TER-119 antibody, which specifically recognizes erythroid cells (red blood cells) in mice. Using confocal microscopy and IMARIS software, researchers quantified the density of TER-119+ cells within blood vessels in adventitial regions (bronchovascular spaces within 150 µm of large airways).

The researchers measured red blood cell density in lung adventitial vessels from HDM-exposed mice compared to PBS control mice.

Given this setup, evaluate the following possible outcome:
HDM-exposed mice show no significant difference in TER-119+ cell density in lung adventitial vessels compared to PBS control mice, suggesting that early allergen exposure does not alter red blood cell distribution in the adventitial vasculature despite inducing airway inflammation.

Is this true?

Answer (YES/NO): NO